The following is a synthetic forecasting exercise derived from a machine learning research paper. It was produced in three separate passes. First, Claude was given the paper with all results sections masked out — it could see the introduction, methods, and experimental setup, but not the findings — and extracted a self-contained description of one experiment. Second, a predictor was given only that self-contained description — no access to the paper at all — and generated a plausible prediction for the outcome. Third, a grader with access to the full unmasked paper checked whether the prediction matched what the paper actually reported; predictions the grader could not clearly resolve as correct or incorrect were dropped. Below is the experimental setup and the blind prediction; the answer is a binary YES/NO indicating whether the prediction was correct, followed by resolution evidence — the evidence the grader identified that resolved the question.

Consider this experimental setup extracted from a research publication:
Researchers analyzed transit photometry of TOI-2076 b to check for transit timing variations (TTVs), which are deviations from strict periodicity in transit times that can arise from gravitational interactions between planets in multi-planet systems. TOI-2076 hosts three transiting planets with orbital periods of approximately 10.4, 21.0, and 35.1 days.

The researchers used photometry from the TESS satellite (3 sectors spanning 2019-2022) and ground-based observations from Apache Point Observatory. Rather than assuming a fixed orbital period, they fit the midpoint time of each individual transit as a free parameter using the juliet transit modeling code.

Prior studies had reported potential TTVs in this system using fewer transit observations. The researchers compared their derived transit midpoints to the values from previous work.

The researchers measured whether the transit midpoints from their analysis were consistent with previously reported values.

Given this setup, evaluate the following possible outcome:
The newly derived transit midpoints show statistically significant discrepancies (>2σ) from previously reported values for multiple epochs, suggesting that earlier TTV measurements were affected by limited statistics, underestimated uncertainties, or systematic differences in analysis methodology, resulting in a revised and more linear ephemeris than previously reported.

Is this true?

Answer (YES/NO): NO